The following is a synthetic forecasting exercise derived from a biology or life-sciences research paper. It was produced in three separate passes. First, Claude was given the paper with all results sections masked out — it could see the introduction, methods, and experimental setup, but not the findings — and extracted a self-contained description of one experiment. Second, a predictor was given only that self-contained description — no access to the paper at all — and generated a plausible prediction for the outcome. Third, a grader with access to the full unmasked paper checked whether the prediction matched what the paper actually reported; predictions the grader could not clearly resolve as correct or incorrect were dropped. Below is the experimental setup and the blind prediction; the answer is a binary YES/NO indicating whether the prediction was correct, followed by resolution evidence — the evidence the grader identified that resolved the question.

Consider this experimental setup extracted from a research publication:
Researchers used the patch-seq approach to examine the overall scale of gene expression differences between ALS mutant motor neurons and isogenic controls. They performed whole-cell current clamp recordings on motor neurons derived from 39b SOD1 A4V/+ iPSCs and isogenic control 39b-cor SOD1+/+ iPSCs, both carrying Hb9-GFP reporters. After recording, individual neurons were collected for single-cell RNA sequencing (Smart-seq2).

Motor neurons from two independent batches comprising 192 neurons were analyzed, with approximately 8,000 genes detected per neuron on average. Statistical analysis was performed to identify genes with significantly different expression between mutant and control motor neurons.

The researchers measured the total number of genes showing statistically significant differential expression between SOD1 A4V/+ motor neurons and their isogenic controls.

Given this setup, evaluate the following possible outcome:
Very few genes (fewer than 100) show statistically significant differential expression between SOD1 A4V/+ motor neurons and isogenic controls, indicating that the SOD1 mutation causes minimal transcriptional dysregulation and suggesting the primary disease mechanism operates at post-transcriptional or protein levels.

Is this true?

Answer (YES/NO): YES